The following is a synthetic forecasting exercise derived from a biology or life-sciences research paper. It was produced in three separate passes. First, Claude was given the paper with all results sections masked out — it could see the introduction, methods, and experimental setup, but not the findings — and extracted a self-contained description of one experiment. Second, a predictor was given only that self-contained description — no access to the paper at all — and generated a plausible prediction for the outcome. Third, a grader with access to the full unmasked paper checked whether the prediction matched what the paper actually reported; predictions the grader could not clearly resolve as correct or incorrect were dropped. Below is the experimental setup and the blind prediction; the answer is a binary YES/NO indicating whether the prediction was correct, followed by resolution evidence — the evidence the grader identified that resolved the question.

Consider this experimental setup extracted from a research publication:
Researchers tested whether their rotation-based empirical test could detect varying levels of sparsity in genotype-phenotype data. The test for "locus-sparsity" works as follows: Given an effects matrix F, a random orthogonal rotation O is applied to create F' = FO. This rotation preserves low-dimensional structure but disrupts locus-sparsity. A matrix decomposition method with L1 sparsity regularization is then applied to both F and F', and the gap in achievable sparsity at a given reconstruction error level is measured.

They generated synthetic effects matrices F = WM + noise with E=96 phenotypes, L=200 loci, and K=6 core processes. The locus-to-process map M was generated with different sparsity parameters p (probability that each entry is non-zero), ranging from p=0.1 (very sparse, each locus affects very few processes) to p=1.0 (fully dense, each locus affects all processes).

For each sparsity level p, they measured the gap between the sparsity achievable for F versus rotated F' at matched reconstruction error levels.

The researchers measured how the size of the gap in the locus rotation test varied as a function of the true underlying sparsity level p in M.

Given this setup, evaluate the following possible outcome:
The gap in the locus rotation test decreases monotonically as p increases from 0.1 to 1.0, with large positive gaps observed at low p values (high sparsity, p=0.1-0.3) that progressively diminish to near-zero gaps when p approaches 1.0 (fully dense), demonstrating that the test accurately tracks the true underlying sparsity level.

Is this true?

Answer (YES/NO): YES